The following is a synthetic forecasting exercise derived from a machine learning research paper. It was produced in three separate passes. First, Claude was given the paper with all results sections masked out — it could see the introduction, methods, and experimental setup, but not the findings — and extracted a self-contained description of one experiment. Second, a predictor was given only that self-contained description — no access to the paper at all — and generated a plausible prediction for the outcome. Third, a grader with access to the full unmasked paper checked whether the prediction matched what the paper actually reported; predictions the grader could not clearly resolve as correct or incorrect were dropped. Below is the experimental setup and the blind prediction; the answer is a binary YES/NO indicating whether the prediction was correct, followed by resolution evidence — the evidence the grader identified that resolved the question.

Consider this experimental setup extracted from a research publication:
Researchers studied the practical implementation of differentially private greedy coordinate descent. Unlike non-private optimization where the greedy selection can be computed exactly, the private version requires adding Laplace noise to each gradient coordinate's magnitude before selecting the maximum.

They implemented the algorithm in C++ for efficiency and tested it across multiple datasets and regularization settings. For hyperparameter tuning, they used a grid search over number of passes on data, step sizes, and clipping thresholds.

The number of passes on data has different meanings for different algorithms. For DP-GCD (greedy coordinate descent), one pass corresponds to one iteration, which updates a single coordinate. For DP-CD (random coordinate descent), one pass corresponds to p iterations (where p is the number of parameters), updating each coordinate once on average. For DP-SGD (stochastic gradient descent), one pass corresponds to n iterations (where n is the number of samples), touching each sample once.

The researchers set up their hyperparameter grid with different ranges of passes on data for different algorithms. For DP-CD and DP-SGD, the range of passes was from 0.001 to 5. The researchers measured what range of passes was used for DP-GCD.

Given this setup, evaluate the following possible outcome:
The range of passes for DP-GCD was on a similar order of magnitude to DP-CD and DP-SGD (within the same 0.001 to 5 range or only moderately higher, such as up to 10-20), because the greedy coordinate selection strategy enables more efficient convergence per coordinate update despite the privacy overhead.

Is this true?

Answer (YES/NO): NO